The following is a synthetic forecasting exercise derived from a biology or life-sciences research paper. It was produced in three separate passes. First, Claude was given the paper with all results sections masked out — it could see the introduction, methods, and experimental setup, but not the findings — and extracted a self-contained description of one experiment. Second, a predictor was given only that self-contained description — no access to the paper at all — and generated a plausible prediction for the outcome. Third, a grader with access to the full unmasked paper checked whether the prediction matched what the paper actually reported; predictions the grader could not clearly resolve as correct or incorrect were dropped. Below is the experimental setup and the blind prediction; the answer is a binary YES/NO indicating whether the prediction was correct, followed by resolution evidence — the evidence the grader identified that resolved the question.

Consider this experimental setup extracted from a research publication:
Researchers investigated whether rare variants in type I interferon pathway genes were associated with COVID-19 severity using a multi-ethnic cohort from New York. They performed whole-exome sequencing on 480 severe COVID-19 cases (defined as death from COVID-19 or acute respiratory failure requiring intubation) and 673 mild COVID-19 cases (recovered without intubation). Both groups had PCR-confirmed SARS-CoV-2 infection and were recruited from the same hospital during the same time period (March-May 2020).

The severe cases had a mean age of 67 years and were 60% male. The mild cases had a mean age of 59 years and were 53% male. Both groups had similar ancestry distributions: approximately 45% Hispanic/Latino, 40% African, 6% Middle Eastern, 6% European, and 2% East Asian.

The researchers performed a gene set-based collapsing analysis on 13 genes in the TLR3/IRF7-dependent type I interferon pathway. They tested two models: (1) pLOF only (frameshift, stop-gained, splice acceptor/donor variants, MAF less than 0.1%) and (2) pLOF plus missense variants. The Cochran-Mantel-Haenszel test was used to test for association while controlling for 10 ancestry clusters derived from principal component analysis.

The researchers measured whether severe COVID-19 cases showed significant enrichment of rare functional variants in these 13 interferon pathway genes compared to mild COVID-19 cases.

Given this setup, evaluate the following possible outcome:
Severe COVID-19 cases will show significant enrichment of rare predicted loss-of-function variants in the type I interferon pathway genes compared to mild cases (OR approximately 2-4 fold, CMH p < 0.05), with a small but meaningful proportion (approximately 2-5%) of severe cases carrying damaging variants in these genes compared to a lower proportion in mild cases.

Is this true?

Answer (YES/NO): NO